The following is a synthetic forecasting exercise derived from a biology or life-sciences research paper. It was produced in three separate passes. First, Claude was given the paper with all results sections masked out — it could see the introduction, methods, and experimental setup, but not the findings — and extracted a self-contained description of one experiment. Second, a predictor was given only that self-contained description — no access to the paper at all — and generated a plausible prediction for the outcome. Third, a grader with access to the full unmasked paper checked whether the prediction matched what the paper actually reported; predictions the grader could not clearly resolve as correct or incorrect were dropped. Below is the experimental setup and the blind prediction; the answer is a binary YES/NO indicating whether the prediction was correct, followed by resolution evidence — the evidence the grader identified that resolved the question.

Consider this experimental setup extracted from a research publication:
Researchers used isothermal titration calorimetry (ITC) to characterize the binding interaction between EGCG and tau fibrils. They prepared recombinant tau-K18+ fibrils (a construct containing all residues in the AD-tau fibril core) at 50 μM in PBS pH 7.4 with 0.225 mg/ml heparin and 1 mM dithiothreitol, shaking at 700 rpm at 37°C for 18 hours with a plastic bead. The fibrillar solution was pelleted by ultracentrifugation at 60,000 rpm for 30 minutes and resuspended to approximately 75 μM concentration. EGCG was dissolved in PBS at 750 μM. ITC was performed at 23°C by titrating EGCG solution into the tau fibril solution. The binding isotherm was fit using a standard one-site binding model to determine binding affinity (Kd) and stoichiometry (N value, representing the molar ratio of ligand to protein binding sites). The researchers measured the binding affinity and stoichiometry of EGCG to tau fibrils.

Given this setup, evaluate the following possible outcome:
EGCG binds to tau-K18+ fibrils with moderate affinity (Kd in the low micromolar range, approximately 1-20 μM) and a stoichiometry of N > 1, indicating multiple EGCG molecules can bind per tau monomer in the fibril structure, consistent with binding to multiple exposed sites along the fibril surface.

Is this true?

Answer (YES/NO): NO